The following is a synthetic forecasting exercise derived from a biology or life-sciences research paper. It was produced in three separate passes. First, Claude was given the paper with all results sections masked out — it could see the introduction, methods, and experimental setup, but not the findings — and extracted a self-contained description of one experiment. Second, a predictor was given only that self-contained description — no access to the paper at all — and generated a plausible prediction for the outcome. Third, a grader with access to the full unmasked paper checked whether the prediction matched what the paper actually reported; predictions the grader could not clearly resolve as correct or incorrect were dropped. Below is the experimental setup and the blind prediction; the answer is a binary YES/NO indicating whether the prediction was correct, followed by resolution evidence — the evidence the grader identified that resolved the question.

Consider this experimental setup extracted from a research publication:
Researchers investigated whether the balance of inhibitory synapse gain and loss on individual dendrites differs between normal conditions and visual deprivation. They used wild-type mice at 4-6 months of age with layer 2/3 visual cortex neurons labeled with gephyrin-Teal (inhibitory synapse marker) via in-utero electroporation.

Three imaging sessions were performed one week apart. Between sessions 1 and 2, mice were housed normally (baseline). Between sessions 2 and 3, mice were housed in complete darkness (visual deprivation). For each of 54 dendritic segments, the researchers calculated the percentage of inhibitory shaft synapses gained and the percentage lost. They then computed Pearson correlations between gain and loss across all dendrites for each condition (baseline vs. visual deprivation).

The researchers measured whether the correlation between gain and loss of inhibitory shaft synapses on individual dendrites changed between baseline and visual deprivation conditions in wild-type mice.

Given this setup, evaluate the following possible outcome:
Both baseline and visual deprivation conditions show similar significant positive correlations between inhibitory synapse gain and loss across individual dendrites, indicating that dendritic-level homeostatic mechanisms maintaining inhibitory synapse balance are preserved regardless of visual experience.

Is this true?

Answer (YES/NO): NO